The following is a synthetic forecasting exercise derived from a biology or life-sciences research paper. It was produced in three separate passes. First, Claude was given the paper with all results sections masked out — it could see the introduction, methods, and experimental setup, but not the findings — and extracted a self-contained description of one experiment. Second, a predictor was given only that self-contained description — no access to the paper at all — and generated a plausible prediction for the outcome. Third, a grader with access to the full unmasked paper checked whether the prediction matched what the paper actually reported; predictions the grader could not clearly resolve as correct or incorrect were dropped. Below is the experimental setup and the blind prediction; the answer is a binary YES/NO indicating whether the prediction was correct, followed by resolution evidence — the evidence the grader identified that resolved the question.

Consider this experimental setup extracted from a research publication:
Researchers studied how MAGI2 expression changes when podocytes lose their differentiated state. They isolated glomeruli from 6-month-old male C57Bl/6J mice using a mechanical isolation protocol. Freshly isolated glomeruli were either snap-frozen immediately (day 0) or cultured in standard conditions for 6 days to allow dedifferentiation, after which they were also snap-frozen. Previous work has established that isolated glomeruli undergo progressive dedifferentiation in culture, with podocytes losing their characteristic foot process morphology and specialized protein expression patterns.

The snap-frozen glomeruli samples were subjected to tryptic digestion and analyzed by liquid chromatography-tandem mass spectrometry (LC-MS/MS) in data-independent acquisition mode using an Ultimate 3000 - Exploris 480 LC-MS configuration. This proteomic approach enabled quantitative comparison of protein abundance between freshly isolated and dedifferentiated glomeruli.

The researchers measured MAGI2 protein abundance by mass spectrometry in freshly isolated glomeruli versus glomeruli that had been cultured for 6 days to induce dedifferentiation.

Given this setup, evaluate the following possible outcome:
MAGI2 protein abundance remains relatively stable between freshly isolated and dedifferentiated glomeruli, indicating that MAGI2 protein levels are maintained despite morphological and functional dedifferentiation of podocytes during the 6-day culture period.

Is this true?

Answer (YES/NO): NO